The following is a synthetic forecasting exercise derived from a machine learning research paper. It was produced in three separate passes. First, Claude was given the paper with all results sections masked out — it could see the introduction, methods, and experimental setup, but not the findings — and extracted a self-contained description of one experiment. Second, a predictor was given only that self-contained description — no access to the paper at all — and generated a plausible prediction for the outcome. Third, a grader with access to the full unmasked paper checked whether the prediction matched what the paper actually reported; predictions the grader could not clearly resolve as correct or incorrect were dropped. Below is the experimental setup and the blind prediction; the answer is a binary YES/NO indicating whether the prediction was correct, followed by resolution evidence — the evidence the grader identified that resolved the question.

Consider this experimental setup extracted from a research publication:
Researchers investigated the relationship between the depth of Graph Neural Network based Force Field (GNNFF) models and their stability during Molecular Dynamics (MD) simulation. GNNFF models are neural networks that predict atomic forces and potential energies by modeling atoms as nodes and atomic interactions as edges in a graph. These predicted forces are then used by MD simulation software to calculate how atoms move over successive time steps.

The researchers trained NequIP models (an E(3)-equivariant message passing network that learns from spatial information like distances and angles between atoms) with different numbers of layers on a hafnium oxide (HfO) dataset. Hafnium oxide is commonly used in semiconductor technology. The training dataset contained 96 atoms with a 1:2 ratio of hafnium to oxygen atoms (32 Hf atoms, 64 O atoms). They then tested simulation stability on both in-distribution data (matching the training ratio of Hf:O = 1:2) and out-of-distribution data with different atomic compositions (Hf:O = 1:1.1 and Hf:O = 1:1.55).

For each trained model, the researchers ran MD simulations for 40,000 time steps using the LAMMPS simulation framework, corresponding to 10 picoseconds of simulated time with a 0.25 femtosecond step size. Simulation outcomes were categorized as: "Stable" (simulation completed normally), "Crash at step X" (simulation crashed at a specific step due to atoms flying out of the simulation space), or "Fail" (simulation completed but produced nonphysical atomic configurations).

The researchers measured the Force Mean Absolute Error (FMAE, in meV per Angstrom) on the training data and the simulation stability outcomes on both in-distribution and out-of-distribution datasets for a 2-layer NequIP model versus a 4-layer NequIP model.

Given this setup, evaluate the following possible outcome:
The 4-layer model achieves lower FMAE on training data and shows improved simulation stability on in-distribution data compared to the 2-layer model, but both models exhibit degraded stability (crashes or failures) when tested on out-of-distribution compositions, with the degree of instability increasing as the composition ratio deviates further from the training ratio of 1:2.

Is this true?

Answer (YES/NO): NO